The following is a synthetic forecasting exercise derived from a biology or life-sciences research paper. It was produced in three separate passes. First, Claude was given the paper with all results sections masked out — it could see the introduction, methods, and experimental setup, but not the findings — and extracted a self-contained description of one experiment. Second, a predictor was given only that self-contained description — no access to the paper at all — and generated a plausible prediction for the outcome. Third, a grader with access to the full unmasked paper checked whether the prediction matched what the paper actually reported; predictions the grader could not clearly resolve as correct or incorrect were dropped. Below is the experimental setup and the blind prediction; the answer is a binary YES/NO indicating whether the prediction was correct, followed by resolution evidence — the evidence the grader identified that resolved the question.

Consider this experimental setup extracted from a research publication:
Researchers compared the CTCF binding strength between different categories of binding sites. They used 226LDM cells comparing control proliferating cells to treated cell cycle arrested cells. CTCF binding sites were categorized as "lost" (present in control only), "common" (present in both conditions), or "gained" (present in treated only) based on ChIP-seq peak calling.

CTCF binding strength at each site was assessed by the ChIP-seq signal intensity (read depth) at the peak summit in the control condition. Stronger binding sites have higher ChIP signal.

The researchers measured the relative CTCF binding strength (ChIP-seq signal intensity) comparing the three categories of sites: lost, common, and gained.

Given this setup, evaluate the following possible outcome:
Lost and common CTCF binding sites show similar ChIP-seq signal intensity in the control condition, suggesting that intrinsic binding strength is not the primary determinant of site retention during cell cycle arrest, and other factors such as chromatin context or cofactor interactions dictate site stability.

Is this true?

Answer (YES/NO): NO